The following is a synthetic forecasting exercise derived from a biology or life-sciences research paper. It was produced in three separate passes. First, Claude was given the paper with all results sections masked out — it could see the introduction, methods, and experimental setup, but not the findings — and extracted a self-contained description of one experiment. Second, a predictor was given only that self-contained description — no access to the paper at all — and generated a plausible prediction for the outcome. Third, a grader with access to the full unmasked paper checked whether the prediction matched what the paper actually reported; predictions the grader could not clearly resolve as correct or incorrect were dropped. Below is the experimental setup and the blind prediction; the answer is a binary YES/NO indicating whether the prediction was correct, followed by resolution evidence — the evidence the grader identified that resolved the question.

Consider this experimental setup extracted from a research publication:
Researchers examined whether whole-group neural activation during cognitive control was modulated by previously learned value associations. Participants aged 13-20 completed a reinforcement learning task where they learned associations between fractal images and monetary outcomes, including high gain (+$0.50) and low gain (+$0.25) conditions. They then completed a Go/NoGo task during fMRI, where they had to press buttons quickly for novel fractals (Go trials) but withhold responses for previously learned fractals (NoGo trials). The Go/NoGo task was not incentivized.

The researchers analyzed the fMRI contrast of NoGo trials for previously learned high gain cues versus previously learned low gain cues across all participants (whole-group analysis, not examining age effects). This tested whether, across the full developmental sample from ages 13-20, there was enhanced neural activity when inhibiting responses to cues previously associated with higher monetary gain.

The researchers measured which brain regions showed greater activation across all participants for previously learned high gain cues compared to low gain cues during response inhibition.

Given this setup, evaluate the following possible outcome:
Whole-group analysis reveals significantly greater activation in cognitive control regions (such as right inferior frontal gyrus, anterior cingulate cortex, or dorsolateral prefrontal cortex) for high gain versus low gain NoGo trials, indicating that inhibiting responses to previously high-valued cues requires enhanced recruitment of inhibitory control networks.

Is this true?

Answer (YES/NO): NO